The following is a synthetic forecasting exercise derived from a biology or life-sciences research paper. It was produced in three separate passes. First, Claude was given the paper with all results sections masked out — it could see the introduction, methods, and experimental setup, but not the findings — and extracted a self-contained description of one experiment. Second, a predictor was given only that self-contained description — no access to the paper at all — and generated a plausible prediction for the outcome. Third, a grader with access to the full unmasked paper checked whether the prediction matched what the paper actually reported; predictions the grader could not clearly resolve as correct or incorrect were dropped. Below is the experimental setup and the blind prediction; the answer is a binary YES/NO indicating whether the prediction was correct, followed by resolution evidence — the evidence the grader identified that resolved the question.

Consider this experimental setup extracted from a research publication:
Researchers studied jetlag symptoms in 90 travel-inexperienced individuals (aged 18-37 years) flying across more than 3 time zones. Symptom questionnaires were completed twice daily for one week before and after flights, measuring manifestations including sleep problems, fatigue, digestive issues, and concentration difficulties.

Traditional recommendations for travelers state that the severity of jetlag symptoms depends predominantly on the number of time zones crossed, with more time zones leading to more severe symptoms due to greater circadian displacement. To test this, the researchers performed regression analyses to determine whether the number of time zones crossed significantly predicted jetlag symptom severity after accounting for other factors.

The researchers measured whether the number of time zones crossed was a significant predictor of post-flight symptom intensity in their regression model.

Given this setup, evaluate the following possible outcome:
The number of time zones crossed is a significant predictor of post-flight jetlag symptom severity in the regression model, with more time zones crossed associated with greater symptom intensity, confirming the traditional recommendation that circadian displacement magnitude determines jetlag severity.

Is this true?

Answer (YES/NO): NO